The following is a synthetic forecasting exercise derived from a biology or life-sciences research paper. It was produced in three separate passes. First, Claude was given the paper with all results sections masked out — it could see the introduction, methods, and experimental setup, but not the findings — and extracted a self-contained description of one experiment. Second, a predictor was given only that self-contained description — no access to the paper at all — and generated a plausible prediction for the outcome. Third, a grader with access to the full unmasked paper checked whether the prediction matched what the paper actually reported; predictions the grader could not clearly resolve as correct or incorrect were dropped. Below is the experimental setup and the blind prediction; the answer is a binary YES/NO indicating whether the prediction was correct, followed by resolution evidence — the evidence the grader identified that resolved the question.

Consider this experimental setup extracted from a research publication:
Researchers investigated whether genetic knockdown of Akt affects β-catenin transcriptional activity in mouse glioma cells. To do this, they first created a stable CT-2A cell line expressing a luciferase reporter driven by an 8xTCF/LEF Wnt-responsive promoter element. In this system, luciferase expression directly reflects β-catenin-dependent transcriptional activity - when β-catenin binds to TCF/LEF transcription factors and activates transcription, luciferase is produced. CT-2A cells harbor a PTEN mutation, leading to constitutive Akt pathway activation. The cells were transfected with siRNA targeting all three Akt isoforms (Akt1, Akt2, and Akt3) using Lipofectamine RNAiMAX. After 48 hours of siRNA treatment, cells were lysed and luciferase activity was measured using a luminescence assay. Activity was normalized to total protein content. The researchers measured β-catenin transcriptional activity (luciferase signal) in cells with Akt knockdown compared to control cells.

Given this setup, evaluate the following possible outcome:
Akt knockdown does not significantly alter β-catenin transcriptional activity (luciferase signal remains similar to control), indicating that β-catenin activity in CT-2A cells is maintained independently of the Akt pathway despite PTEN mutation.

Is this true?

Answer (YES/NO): NO